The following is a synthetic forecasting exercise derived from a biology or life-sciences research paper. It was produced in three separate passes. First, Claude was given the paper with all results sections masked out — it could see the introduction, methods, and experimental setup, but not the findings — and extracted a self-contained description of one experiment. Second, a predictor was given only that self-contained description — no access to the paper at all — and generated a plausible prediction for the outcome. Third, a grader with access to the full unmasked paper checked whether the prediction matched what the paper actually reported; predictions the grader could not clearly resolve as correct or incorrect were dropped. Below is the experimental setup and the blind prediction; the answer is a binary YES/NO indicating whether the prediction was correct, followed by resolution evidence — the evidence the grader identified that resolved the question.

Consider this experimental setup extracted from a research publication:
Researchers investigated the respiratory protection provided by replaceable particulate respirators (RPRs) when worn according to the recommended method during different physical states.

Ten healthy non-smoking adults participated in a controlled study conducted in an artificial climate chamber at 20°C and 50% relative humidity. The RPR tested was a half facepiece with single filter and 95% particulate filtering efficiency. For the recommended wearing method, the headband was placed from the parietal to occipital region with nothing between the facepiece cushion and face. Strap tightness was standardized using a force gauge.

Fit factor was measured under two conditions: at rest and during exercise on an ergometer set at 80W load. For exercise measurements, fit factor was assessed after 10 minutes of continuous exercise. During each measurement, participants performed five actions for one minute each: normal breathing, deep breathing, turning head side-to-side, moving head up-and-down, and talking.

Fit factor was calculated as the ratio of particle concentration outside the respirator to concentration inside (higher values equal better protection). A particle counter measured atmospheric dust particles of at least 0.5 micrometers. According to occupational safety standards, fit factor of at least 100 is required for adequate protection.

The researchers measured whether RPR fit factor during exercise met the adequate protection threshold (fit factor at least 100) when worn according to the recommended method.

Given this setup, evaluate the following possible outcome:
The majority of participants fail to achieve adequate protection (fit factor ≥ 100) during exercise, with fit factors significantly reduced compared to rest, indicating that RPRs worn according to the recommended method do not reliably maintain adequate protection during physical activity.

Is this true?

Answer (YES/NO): YES